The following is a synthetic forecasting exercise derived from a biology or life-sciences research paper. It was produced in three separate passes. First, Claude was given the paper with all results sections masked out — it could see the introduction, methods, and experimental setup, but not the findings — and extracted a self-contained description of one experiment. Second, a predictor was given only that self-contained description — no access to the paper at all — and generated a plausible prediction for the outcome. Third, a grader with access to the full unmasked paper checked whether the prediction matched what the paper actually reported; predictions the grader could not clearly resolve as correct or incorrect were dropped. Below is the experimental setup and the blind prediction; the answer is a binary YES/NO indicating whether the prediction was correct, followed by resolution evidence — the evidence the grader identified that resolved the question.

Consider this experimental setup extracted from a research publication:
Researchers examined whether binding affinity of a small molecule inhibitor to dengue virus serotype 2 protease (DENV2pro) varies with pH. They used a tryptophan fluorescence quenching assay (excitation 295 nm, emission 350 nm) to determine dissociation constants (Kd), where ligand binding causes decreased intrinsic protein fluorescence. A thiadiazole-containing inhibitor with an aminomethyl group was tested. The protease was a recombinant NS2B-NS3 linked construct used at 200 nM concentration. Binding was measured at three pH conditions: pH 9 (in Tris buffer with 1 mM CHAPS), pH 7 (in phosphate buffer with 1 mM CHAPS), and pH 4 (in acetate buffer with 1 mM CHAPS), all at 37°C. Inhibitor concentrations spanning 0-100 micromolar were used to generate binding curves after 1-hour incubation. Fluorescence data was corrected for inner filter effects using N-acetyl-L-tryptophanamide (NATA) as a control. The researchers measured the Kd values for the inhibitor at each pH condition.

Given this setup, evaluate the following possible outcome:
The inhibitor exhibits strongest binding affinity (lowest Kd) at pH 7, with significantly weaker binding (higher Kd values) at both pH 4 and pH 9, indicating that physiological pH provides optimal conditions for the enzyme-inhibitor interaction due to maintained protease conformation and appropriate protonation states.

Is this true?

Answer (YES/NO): NO